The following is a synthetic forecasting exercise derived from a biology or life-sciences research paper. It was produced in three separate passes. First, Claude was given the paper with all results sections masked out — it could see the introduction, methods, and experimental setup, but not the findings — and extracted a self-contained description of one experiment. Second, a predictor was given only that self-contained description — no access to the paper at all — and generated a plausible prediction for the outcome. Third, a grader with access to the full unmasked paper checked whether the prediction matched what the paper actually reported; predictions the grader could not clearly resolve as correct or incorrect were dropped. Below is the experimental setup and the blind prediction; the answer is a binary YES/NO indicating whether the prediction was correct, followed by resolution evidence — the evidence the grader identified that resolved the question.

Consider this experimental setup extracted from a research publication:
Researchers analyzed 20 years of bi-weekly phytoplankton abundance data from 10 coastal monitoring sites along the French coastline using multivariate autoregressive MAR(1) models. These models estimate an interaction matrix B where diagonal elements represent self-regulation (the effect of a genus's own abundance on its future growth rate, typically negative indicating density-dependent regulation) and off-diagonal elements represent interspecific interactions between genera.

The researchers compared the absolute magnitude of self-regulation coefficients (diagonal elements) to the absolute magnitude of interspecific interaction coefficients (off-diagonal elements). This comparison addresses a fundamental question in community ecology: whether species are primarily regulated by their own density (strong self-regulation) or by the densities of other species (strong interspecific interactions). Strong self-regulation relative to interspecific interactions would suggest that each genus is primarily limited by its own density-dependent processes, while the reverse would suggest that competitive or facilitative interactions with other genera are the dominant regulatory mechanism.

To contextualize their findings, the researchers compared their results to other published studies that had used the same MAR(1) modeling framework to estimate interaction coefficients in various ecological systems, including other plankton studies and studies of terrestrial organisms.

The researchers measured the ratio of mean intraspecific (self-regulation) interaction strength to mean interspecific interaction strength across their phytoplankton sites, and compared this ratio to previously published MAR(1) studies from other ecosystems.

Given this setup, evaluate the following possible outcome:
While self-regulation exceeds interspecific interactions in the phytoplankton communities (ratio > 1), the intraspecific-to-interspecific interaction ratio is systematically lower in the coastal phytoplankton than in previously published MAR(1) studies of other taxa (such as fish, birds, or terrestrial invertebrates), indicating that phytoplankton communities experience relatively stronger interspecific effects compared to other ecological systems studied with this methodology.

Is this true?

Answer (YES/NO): NO